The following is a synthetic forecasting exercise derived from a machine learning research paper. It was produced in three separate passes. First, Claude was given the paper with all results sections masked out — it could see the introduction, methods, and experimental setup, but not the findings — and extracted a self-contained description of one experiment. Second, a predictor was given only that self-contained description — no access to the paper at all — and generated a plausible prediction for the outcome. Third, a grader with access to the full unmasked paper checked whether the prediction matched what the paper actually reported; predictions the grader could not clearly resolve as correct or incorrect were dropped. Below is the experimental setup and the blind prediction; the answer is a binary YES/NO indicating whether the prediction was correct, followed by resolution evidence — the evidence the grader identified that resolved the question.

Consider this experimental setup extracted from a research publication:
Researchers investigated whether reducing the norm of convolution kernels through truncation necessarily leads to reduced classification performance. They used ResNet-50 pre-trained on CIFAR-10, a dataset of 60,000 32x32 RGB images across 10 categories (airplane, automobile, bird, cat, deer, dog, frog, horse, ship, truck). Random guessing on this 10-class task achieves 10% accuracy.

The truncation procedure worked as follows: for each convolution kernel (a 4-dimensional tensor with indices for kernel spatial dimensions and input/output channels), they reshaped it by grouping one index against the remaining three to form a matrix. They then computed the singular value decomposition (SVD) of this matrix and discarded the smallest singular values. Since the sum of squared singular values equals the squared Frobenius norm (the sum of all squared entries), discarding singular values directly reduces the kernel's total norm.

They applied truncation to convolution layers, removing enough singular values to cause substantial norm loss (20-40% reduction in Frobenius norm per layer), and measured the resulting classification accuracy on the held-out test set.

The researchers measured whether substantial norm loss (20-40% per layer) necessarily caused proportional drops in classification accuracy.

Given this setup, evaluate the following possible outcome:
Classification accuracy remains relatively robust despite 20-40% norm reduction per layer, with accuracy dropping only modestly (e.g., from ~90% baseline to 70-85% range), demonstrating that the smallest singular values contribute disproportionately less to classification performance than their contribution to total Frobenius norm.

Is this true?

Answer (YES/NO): YES